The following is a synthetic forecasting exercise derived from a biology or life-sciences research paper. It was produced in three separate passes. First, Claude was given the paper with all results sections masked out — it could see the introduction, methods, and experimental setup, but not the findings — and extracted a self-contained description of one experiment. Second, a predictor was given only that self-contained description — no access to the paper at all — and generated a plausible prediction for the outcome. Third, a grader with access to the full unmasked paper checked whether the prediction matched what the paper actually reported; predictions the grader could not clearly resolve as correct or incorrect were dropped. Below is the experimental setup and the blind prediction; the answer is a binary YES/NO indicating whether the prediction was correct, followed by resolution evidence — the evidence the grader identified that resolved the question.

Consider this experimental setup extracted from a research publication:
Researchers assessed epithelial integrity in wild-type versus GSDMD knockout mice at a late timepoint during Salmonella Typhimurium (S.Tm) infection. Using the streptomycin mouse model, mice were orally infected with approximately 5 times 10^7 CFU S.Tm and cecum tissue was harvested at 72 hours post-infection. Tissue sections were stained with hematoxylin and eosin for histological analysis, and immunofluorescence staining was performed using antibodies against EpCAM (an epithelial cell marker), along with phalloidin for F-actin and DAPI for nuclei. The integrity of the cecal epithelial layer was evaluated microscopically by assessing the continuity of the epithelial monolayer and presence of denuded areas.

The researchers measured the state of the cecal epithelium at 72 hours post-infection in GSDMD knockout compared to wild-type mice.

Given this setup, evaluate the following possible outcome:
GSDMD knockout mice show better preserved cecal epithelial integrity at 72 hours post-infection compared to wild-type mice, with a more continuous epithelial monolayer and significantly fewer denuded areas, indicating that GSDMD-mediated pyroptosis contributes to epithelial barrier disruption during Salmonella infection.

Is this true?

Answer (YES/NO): NO